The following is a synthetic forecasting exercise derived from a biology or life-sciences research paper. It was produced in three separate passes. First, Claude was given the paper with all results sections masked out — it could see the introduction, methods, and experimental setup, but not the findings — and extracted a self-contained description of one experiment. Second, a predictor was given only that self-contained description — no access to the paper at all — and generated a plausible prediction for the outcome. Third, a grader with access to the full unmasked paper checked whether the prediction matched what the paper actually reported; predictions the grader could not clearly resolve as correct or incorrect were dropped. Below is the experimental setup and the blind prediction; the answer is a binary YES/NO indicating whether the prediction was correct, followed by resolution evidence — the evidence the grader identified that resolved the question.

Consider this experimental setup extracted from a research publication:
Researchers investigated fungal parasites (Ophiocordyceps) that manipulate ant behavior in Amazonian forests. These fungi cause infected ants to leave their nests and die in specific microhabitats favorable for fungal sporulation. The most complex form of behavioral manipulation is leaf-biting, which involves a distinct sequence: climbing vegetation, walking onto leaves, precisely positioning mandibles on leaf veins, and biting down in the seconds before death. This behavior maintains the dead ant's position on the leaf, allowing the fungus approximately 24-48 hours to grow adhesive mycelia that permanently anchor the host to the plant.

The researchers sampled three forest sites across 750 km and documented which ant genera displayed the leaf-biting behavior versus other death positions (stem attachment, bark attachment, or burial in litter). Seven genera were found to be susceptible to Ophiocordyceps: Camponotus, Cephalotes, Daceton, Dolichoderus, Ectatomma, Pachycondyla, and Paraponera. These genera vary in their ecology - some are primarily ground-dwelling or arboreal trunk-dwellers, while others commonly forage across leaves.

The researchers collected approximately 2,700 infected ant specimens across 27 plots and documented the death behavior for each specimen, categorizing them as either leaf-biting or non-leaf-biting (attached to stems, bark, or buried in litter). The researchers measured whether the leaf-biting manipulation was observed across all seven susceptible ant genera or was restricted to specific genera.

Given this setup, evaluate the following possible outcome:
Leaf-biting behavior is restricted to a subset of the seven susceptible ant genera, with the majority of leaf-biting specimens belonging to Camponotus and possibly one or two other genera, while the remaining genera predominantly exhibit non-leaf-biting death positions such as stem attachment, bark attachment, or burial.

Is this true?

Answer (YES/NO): YES